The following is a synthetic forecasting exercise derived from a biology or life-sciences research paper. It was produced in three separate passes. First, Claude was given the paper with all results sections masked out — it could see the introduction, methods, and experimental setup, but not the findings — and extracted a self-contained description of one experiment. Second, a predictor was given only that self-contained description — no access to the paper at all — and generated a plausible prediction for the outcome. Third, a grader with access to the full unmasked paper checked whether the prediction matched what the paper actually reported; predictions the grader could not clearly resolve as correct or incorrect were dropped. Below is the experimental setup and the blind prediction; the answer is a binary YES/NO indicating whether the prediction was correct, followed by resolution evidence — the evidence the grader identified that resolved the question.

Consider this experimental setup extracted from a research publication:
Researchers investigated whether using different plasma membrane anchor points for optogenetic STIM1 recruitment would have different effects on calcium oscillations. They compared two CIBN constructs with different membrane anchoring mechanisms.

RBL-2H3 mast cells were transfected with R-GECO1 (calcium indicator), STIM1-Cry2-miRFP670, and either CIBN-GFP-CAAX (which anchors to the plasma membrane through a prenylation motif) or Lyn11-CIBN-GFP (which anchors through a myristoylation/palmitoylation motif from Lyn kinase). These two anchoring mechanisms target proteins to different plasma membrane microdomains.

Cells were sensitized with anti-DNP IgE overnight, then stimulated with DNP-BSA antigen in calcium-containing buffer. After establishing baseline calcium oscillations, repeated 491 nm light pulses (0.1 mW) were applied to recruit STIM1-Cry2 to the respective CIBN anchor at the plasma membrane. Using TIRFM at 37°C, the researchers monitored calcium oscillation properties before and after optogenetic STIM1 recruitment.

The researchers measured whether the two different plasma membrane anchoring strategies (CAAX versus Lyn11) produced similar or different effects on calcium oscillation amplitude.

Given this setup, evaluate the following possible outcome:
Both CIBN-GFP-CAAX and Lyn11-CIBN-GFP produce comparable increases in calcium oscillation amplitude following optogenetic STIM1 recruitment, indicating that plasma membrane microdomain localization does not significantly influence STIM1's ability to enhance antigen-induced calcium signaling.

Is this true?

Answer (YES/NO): NO